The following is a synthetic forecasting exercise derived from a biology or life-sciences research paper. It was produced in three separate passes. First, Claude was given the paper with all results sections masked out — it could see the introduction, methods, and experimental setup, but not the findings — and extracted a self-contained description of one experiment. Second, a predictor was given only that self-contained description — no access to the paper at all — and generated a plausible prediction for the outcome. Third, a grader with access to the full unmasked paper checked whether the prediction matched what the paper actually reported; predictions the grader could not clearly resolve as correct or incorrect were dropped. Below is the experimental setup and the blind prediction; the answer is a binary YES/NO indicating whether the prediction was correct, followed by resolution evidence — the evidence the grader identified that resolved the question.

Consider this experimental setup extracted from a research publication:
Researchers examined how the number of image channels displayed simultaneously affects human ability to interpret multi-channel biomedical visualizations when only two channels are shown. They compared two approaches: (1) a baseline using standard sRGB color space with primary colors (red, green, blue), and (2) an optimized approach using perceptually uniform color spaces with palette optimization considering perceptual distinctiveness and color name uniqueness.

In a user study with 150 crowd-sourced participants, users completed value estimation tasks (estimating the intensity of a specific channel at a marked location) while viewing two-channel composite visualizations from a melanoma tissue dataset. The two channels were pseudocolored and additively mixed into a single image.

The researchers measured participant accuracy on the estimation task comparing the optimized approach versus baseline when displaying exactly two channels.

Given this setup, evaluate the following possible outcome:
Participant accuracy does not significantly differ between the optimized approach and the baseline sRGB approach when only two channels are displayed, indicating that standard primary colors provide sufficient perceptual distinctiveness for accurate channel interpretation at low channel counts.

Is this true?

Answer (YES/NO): YES